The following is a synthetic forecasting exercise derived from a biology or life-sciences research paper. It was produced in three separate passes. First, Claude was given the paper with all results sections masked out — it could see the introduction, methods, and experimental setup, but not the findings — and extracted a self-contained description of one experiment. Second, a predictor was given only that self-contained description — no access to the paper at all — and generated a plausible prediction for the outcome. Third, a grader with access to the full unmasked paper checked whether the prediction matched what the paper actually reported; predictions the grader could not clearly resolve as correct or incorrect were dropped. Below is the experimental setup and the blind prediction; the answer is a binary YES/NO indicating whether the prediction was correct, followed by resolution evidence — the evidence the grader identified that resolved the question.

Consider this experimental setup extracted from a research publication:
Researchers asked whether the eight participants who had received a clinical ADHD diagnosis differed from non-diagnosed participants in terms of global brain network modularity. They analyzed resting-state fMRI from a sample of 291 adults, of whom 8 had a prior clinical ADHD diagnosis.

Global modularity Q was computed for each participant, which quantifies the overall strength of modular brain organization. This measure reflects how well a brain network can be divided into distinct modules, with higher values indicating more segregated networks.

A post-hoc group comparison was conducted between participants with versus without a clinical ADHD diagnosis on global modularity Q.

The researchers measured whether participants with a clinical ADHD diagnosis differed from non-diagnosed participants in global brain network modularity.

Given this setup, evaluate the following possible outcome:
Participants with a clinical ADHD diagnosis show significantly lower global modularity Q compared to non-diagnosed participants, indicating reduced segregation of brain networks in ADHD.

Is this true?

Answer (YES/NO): NO